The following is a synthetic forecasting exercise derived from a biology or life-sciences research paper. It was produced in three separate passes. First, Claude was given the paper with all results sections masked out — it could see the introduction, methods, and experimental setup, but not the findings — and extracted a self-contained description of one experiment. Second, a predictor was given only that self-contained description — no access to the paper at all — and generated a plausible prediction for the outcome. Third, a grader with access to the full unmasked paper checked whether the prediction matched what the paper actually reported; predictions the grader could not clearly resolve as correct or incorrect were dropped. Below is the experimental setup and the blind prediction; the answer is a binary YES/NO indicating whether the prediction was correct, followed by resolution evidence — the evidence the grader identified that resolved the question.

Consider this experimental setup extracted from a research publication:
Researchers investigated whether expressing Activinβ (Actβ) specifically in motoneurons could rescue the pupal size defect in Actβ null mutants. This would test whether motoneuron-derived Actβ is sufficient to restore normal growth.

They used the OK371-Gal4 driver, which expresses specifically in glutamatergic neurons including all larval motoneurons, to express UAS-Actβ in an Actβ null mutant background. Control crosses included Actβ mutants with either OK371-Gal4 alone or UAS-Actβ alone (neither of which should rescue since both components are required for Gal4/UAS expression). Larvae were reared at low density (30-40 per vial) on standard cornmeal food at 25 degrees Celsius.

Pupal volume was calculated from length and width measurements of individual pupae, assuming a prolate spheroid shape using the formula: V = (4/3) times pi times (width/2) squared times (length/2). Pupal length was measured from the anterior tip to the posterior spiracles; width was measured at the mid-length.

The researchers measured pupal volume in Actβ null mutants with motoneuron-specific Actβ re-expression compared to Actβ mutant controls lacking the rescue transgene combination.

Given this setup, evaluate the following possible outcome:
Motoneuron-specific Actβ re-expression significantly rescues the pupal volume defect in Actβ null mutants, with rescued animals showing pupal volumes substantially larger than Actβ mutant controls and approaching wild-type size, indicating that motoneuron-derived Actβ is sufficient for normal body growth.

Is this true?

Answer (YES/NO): YES